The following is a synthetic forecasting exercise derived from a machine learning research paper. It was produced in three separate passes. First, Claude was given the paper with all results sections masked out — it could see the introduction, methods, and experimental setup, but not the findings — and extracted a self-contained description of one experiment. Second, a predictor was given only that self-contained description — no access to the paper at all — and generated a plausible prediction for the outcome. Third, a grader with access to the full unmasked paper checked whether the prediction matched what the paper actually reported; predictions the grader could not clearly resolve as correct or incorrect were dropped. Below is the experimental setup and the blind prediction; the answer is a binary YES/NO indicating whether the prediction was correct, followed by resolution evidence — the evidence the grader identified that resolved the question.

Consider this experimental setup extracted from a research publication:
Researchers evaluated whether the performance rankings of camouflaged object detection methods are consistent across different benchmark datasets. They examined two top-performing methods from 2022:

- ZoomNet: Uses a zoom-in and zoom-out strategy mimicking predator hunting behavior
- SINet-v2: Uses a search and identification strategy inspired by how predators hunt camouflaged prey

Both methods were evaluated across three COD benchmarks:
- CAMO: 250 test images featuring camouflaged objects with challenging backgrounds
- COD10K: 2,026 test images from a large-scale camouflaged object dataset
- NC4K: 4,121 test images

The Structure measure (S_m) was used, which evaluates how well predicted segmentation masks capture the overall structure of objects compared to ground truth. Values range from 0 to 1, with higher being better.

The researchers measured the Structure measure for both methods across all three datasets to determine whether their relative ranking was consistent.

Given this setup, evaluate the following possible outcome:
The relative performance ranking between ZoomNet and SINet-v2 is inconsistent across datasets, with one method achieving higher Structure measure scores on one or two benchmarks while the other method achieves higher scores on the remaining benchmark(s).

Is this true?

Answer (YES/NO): NO